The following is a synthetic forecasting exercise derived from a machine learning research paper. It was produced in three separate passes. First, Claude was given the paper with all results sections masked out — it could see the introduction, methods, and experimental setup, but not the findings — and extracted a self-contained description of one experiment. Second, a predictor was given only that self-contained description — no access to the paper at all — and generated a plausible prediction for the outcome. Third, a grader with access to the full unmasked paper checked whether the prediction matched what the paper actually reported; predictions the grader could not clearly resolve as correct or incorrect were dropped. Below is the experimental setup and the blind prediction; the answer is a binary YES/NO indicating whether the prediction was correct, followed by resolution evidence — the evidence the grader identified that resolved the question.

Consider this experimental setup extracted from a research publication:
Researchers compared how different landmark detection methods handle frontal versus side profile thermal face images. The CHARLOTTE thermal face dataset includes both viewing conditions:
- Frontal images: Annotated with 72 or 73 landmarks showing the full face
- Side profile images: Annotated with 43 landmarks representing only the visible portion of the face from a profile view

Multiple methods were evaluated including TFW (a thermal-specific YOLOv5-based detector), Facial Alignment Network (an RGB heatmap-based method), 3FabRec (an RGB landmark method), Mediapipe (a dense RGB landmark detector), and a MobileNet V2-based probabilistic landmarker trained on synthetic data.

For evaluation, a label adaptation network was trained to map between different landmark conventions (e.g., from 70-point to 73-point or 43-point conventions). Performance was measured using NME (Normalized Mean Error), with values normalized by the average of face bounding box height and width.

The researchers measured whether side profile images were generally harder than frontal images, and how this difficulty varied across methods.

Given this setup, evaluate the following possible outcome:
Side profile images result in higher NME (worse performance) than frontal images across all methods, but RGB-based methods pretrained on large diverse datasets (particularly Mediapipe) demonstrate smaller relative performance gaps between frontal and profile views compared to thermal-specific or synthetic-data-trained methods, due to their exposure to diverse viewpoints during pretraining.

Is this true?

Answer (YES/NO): NO